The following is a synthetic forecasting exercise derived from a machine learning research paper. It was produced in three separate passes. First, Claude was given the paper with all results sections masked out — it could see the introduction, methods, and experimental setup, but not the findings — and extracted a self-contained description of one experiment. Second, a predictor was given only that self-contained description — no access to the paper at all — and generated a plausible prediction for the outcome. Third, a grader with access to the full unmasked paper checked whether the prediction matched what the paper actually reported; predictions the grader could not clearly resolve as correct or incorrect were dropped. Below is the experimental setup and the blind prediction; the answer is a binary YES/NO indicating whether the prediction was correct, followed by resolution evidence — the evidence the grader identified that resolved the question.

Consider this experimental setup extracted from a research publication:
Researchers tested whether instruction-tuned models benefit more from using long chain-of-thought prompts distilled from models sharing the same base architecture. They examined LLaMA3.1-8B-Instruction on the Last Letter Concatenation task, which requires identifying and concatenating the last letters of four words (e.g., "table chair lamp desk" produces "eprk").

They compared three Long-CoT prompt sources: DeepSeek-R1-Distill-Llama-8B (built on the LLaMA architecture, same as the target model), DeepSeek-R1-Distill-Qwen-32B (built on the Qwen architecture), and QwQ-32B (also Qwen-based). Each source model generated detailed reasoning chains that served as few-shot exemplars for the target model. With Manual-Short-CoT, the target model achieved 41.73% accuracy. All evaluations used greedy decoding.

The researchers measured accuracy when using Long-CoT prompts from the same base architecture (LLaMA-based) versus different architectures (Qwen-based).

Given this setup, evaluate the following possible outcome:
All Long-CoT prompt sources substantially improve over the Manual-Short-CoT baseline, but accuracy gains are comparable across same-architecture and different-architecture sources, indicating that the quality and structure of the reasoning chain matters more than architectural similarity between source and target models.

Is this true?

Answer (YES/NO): NO